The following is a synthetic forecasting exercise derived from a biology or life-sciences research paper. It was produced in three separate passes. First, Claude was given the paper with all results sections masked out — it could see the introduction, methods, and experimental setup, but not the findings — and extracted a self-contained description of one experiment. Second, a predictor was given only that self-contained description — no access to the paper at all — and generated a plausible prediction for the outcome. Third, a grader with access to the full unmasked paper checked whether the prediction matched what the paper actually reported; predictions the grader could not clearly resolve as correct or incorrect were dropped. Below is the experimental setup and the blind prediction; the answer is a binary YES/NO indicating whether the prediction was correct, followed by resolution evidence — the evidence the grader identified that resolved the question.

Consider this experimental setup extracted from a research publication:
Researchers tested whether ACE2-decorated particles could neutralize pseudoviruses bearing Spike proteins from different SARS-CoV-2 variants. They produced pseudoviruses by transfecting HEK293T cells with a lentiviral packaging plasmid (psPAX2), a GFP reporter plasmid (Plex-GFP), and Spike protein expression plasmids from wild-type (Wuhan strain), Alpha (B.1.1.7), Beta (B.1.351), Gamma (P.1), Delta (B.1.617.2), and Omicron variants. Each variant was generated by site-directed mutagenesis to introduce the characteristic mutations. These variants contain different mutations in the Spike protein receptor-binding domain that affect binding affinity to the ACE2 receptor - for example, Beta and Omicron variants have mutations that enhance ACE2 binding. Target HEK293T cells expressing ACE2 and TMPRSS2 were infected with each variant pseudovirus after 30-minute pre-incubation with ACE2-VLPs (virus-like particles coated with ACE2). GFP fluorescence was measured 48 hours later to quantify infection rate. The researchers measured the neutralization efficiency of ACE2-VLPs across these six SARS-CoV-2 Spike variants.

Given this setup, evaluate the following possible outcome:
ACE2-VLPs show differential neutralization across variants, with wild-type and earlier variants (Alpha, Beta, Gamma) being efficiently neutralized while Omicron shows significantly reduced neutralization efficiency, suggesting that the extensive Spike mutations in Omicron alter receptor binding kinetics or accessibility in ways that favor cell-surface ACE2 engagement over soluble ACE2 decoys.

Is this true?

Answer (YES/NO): NO